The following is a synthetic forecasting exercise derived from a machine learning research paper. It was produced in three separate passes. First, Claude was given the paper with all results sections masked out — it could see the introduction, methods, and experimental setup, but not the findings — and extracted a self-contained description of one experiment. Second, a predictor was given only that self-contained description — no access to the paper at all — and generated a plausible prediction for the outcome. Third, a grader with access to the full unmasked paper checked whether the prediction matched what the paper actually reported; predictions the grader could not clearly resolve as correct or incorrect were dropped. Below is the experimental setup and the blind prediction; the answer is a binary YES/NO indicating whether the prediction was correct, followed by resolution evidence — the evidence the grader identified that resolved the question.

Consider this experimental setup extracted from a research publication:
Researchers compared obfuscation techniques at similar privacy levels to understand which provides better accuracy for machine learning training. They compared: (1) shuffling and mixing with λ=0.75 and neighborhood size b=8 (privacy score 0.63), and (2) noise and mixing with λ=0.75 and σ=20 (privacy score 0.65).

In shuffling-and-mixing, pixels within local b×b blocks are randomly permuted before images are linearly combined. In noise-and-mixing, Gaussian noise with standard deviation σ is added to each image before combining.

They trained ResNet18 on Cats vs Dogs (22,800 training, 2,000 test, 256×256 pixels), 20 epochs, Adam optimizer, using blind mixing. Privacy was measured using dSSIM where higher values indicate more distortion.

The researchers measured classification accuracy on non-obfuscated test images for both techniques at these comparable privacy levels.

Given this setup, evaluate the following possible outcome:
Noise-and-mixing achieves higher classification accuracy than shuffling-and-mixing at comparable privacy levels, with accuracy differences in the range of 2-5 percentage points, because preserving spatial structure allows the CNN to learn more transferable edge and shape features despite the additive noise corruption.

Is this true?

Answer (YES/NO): NO